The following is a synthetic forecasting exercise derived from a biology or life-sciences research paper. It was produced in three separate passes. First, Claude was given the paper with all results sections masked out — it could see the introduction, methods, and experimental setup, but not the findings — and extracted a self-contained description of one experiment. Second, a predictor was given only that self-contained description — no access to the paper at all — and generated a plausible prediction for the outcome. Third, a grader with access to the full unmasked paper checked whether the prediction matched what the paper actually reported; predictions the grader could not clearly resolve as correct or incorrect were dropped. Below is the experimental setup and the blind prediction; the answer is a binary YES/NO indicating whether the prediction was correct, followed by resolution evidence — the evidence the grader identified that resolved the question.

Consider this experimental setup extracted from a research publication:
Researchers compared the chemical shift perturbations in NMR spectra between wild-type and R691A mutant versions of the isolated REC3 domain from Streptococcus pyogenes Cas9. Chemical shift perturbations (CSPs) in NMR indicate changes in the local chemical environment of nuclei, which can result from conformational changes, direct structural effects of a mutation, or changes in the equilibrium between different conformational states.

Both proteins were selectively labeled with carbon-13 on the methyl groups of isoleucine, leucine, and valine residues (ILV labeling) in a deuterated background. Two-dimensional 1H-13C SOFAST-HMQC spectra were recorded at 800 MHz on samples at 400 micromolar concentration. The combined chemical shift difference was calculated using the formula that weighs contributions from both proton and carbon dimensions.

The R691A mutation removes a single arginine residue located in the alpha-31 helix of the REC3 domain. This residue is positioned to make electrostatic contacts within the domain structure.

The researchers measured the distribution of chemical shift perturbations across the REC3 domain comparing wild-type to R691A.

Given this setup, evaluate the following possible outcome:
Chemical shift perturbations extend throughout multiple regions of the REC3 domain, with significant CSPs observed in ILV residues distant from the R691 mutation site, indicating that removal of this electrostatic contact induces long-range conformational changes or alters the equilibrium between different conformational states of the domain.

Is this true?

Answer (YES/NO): YES